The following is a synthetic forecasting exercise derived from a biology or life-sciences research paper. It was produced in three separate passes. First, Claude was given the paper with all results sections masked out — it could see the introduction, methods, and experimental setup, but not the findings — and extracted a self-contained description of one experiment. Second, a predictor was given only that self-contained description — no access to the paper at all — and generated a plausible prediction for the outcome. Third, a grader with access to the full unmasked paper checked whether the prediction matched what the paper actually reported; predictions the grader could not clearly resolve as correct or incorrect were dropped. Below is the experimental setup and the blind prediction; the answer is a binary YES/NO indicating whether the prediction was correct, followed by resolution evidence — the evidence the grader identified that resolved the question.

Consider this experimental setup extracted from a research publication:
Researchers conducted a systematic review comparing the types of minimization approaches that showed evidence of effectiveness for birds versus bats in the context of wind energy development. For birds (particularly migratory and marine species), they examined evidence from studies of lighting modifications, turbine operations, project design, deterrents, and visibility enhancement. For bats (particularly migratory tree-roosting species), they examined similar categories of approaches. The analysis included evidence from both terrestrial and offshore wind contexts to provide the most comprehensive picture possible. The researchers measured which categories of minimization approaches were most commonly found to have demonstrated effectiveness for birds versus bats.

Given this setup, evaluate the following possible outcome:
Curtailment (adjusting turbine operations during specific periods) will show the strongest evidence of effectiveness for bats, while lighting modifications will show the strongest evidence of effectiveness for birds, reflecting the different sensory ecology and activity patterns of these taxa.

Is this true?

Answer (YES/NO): YES